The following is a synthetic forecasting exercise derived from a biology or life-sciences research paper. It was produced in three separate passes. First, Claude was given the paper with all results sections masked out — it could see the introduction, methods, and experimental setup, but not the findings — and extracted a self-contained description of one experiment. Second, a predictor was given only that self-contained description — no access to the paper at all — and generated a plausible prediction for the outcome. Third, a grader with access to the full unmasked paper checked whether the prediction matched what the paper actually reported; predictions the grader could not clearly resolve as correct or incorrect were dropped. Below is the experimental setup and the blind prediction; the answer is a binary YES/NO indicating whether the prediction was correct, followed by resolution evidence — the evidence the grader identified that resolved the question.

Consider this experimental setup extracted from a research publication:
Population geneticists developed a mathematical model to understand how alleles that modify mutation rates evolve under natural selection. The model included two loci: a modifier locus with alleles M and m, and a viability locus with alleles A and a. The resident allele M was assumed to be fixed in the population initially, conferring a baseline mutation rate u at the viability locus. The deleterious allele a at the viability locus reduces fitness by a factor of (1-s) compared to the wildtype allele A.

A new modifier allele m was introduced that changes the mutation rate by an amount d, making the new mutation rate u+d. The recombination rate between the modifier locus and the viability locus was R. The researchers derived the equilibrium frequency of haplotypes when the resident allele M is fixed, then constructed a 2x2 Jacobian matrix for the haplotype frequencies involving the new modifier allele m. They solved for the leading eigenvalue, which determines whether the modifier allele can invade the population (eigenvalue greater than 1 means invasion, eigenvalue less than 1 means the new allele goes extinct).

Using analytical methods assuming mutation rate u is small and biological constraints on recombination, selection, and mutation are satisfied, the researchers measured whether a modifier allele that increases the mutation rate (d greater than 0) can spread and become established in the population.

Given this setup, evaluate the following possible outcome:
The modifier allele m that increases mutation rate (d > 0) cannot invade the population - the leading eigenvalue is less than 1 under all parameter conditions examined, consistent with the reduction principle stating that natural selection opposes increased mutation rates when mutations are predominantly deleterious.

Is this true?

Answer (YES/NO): YES